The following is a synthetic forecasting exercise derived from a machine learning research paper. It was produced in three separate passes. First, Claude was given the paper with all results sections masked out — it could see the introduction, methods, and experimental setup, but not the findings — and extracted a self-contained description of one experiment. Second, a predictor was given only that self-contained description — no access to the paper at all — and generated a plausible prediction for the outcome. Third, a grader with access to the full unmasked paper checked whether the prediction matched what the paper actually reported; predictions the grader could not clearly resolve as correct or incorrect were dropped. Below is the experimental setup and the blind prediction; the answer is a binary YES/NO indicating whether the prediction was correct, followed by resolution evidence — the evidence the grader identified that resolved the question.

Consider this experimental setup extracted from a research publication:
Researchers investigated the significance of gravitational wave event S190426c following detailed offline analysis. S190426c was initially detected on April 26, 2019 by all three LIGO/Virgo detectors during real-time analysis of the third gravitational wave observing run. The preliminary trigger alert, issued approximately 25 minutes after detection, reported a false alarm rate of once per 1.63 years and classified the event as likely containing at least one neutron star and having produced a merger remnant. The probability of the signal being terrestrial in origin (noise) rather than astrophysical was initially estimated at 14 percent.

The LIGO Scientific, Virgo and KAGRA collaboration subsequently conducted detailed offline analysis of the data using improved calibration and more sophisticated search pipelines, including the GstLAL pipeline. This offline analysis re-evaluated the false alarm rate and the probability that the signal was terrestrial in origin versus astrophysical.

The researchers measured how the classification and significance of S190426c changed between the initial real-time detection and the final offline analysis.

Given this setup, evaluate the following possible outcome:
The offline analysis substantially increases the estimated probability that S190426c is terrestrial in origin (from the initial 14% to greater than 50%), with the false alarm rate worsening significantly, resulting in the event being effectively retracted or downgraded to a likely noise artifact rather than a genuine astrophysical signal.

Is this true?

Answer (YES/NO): YES